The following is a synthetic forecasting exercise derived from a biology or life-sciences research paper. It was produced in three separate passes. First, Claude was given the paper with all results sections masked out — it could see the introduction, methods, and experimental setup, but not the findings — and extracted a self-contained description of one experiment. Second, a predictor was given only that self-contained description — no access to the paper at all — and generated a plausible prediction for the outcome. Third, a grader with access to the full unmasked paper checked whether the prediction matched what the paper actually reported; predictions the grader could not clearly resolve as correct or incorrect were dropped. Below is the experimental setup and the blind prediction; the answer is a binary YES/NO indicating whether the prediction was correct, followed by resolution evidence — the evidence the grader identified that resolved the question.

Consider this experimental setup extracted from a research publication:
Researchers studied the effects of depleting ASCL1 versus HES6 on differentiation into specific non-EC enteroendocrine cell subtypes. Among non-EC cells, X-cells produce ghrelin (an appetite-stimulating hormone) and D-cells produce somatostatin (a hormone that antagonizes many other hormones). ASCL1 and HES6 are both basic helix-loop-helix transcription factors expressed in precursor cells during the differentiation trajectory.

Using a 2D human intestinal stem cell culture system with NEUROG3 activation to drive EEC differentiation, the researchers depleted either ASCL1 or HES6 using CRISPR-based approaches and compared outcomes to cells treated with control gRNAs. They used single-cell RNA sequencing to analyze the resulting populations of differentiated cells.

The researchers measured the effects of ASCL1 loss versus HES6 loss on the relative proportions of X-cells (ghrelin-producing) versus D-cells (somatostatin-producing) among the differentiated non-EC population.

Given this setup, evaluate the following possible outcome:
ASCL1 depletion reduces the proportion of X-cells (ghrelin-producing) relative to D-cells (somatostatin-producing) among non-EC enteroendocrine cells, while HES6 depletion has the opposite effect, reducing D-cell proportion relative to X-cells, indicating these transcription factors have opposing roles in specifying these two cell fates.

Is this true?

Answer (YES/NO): NO